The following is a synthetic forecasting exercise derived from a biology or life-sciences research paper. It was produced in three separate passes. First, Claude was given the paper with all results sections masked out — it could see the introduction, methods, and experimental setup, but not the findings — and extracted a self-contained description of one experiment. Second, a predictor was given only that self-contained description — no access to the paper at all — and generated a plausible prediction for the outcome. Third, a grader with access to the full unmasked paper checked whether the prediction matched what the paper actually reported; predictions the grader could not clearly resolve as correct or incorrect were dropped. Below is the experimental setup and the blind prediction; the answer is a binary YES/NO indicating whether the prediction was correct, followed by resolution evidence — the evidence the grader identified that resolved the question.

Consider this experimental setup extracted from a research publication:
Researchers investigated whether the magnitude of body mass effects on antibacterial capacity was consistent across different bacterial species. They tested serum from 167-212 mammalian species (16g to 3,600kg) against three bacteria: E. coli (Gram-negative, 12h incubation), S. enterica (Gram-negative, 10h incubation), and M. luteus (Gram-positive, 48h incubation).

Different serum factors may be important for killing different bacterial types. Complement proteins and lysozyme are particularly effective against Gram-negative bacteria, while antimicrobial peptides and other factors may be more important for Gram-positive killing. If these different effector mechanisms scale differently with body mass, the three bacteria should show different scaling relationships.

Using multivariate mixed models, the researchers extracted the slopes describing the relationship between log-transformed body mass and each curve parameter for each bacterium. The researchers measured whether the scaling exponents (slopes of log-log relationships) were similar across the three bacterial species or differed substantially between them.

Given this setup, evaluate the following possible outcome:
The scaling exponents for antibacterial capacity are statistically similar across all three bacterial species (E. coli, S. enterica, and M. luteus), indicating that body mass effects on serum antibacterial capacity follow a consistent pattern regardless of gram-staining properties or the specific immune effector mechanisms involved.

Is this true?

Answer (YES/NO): NO